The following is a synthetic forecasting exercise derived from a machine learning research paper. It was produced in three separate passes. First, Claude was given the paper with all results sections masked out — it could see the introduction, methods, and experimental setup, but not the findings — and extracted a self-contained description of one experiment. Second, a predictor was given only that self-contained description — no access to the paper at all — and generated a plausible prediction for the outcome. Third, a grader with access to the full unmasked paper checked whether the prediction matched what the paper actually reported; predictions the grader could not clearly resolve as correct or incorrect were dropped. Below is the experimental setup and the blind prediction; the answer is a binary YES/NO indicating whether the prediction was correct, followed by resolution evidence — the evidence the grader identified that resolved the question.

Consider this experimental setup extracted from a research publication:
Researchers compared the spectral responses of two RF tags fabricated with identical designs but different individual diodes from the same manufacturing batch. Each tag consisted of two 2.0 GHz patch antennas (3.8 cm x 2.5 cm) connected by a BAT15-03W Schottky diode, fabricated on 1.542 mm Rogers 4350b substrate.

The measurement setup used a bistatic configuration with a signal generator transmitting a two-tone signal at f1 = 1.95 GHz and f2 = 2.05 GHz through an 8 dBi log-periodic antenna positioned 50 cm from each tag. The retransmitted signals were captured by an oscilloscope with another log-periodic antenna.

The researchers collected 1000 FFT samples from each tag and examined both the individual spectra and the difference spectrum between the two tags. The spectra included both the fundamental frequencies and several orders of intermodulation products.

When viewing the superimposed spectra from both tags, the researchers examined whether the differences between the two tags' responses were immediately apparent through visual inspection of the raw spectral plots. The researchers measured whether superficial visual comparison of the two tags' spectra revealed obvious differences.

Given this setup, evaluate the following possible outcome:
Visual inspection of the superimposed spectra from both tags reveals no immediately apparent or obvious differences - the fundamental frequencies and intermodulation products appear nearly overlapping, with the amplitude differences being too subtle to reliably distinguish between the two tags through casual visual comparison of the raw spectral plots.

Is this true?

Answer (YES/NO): YES